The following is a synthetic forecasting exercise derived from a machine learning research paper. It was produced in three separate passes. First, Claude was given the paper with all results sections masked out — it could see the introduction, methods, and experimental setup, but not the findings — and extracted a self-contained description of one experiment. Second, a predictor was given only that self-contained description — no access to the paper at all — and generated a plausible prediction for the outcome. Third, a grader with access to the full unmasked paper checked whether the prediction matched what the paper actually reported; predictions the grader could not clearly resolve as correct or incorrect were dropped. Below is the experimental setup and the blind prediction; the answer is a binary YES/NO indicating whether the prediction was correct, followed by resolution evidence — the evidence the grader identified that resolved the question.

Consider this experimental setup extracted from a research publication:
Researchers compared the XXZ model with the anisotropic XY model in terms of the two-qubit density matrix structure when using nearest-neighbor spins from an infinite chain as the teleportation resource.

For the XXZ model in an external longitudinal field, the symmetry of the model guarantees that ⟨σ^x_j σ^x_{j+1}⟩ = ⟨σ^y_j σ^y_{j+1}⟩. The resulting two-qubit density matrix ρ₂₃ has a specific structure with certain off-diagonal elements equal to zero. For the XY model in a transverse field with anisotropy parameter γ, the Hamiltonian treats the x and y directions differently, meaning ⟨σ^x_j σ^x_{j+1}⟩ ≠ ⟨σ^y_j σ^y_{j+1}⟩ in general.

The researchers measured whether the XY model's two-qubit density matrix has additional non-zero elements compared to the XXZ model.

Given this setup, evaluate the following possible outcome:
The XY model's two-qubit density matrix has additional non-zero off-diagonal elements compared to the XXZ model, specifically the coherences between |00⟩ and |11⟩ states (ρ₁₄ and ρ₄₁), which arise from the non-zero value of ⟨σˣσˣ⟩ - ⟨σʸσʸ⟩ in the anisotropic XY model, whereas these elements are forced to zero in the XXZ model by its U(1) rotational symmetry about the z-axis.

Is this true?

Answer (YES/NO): YES